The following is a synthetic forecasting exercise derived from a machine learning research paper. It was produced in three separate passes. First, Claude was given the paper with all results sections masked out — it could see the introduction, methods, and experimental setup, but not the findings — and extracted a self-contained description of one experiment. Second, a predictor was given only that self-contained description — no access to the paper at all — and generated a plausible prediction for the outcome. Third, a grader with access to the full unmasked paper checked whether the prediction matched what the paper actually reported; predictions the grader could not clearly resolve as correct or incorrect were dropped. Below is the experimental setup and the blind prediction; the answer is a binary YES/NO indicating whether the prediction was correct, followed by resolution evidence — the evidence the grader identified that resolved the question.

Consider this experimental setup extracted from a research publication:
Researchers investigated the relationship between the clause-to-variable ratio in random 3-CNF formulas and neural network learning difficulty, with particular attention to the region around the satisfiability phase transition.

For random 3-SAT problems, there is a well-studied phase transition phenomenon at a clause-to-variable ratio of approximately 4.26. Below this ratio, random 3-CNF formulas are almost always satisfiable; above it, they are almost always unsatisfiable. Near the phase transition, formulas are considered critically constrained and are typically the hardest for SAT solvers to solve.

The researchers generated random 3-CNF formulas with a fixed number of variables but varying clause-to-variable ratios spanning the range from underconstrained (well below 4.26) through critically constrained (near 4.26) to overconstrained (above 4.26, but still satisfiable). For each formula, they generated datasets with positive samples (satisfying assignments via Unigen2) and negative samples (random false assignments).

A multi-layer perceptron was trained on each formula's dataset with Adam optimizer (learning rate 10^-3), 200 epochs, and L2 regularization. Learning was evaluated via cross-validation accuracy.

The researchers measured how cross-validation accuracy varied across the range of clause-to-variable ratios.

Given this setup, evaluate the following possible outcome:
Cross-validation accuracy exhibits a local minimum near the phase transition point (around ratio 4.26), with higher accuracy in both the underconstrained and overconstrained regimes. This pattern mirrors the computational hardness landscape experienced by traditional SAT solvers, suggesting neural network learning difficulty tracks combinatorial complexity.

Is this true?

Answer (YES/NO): NO